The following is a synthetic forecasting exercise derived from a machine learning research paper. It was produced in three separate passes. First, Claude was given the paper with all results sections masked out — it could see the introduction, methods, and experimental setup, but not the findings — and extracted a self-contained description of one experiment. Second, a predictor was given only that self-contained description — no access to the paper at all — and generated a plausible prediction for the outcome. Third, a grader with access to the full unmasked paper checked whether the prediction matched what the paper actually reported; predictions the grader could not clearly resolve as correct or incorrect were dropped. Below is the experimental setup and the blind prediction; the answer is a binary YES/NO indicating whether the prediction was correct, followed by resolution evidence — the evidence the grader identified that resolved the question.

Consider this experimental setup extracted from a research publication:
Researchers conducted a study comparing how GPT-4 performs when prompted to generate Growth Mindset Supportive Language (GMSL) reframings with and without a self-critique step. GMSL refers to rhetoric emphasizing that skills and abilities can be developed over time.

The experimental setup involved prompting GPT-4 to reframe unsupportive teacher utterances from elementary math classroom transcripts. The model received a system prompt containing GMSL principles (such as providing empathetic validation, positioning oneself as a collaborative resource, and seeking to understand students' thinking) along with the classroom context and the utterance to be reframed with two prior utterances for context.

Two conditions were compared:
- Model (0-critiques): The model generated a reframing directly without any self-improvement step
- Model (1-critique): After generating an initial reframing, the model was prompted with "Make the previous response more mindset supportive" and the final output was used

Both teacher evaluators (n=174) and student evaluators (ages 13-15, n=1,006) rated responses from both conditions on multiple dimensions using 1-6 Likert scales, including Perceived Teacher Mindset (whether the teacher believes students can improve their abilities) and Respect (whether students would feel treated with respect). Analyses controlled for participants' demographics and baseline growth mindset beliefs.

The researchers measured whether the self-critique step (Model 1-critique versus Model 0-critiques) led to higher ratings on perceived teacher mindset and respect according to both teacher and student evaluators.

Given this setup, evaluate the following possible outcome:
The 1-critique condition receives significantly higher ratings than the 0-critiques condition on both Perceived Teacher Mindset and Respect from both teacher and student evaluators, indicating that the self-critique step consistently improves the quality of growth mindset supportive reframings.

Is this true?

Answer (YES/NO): NO